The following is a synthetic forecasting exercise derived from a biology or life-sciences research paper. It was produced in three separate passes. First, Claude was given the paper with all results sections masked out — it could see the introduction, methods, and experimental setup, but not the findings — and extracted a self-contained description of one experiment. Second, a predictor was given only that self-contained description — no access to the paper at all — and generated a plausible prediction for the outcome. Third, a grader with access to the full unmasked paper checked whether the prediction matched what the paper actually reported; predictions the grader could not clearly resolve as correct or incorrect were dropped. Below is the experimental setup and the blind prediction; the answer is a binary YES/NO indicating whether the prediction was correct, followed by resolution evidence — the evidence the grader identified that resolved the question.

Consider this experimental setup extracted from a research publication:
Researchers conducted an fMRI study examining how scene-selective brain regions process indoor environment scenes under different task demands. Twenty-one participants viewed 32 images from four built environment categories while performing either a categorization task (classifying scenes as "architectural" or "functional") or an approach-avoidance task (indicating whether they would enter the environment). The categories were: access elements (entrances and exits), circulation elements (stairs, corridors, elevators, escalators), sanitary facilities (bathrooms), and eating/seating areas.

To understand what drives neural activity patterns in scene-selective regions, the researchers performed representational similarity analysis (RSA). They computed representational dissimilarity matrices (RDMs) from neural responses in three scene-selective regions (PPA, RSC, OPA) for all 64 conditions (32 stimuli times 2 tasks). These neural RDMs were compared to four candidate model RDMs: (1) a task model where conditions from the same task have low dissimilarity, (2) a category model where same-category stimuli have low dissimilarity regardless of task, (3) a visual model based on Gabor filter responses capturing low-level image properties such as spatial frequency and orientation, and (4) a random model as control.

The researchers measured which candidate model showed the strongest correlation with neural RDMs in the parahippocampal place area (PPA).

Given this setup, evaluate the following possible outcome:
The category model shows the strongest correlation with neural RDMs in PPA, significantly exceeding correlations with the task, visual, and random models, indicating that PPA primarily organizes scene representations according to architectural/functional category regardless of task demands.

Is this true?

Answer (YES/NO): NO